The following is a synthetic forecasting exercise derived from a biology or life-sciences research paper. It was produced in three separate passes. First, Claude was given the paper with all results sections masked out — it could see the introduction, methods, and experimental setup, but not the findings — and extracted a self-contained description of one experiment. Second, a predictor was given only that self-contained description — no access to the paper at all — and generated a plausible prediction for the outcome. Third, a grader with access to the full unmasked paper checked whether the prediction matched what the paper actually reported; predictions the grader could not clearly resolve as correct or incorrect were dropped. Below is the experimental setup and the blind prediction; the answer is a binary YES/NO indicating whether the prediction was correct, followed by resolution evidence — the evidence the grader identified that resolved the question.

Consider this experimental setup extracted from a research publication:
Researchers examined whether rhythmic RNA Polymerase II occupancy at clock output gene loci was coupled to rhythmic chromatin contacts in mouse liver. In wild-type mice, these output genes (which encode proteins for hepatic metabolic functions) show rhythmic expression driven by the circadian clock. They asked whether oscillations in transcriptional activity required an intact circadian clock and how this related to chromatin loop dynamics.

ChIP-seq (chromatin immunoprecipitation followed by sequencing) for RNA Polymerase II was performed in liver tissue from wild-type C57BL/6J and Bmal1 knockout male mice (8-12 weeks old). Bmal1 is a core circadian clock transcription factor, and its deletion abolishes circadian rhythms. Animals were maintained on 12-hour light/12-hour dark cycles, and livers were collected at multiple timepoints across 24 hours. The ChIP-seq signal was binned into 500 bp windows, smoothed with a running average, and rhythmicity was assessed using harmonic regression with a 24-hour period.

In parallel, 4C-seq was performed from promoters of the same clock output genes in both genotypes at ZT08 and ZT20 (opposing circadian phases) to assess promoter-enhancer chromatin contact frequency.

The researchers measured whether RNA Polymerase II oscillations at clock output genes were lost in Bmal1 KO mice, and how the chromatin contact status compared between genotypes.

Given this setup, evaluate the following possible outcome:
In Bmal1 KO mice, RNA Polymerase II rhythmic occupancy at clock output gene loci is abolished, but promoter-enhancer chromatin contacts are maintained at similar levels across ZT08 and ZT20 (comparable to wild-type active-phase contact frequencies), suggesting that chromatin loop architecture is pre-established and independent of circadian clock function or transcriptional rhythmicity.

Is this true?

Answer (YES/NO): YES